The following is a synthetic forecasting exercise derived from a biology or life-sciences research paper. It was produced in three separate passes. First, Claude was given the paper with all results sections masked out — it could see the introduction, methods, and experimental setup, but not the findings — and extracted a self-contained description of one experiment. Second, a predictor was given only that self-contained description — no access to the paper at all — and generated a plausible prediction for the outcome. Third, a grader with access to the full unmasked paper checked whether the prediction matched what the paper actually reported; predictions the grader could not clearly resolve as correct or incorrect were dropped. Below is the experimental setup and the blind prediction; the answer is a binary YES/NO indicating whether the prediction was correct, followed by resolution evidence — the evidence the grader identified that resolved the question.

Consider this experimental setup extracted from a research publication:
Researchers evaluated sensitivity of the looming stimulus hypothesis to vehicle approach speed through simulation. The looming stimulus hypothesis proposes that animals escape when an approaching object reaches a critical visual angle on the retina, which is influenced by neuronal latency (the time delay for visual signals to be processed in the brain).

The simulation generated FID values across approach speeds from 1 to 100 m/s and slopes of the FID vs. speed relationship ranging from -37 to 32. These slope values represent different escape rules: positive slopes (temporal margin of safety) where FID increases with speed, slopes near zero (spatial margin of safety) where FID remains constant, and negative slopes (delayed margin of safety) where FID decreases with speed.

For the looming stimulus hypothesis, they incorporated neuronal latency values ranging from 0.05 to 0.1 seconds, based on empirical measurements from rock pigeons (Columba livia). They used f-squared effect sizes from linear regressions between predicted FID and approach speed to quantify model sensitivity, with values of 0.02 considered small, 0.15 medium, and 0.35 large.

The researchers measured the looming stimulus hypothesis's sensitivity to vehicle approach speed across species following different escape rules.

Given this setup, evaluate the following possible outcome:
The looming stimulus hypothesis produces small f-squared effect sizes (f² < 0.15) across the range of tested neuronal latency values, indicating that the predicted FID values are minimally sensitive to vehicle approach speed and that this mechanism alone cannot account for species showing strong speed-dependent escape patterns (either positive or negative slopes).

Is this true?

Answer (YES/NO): NO